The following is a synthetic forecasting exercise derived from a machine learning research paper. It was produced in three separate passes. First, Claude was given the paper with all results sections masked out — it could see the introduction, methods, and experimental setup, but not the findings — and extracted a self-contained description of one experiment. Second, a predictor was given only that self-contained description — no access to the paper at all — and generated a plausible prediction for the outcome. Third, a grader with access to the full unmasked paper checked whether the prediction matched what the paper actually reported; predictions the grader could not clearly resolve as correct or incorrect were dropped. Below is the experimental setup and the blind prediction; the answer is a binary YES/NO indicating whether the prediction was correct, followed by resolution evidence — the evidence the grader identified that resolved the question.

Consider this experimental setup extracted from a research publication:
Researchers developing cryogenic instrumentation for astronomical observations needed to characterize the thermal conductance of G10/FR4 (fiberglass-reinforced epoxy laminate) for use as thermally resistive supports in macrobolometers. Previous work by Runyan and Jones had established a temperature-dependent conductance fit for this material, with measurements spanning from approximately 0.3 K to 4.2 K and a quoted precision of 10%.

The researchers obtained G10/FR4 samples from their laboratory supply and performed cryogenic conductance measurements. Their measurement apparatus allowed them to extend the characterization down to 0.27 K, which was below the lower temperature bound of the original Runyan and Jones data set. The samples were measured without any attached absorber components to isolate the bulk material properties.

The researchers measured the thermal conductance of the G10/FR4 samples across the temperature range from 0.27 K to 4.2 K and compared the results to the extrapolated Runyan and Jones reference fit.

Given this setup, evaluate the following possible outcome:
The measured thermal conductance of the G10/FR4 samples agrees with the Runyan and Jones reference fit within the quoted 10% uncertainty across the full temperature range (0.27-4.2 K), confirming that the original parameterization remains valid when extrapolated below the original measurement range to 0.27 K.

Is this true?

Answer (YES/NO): YES